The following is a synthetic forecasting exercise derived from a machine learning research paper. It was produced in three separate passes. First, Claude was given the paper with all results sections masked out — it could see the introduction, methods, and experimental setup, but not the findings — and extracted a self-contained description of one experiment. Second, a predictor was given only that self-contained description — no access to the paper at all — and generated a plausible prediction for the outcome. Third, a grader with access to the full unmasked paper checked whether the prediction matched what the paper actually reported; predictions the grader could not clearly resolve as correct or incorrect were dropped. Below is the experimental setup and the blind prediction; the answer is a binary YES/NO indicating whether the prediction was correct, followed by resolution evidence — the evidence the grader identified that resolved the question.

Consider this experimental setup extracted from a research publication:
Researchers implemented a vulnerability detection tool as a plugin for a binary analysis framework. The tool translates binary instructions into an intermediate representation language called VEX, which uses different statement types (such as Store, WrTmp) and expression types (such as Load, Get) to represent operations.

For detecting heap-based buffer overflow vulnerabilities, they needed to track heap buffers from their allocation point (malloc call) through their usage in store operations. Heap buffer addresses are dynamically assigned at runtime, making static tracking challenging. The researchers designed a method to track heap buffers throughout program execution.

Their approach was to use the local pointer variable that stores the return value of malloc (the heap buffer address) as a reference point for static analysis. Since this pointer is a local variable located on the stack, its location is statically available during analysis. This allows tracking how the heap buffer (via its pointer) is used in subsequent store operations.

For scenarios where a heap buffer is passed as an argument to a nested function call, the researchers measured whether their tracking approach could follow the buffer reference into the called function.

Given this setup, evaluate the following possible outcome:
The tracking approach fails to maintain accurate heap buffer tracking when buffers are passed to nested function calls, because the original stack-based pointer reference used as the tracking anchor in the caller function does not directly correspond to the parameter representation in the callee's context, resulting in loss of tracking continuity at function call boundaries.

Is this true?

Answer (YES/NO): NO